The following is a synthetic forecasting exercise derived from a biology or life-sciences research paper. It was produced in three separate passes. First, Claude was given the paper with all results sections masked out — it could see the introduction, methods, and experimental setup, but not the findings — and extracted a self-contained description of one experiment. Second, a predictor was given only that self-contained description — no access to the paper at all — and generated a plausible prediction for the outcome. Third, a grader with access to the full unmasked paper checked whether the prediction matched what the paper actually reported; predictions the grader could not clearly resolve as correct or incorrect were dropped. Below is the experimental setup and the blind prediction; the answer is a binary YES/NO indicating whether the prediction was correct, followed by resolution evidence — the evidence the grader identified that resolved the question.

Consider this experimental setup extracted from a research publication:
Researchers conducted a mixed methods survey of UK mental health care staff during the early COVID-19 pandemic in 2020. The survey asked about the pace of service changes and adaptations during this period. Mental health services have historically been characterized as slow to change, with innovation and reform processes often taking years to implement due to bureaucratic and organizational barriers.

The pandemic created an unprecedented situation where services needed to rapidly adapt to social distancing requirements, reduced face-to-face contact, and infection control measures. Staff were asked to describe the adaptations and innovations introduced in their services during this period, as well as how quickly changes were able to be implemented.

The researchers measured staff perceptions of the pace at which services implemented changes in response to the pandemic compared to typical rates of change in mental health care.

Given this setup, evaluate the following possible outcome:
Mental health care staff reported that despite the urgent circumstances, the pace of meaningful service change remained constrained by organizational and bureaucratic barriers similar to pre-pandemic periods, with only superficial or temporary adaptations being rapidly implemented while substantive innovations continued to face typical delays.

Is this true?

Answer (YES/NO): NO